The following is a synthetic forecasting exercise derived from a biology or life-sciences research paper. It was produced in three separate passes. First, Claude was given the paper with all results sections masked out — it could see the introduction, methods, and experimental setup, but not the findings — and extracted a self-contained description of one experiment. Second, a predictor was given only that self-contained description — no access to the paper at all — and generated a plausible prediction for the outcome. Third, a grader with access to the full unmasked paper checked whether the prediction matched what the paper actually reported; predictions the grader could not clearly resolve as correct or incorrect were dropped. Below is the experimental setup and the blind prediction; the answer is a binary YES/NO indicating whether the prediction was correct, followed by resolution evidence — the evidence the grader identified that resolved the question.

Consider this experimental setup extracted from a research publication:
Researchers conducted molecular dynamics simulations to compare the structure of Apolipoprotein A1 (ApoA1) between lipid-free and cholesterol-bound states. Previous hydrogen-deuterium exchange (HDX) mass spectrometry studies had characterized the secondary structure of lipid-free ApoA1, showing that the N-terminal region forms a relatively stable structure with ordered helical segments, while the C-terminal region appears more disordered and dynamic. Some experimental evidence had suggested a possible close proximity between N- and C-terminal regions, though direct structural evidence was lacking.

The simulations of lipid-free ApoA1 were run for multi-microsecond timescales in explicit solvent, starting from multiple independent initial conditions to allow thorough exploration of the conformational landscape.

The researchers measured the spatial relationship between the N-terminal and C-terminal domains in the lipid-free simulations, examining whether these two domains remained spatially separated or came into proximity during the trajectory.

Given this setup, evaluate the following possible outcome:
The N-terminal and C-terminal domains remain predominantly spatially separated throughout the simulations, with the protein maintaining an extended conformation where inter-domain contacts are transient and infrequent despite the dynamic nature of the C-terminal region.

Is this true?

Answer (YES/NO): NO